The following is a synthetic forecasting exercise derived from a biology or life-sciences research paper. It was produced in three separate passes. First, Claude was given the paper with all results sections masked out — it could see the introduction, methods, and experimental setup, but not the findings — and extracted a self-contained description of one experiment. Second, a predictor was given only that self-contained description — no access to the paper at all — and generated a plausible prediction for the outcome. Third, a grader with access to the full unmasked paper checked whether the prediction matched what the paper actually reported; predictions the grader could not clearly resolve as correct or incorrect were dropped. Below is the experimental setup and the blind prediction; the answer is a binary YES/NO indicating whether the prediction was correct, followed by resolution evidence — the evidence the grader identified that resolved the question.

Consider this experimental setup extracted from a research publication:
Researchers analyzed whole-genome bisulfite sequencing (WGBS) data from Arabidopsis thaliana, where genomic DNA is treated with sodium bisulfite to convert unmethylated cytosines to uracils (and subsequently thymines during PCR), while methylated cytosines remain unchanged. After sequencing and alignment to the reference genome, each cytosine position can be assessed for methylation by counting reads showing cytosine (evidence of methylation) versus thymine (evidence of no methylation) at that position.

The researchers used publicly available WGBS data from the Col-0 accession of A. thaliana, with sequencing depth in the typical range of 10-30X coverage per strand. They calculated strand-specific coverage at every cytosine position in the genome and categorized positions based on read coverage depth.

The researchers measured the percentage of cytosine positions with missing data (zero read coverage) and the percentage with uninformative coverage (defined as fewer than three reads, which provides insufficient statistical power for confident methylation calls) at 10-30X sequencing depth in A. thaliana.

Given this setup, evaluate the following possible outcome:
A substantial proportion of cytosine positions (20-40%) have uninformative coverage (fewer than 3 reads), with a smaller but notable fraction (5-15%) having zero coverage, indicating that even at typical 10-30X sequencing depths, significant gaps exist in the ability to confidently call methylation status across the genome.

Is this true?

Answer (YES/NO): NO